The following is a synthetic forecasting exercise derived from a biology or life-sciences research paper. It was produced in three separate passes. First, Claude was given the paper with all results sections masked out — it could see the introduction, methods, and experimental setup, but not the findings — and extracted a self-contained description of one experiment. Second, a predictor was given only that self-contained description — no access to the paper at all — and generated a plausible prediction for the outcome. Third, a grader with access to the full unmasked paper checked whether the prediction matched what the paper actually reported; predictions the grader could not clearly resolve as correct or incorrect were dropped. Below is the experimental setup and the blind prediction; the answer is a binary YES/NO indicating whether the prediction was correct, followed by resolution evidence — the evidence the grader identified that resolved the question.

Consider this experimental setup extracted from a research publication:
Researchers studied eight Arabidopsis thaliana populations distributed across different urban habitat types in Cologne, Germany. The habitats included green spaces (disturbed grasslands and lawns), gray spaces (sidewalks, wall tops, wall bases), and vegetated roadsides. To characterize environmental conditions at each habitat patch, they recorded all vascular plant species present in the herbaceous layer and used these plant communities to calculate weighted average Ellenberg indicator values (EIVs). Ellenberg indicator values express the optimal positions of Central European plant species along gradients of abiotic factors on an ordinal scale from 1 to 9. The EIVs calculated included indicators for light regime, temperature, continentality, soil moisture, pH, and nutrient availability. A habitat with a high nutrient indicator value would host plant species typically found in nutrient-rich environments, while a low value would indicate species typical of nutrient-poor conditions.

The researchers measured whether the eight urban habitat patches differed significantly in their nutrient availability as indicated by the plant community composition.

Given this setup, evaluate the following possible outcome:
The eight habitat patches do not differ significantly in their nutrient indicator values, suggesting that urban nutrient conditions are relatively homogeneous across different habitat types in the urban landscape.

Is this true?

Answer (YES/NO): NO